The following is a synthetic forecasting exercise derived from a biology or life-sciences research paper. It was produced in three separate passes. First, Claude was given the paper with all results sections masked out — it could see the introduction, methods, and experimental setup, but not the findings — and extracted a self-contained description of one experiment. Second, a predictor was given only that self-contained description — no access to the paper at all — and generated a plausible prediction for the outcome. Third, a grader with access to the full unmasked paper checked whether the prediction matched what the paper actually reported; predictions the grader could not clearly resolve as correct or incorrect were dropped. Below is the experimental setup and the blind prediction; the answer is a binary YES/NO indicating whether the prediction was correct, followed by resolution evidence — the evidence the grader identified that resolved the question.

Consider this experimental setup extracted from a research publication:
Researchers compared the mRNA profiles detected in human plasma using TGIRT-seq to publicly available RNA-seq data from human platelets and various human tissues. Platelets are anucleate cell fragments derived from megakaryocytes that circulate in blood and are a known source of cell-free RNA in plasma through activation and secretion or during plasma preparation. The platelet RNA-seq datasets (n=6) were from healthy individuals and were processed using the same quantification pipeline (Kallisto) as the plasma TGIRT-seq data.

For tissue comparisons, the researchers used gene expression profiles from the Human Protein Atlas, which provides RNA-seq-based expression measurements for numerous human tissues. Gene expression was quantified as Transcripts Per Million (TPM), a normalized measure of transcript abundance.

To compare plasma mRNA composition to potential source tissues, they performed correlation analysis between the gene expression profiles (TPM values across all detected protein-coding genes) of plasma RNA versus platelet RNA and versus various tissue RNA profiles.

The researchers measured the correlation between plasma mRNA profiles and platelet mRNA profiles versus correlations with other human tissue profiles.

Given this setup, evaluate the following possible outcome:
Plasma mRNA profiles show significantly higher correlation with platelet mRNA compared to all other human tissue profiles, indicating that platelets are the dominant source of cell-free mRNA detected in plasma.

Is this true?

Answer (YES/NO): NO